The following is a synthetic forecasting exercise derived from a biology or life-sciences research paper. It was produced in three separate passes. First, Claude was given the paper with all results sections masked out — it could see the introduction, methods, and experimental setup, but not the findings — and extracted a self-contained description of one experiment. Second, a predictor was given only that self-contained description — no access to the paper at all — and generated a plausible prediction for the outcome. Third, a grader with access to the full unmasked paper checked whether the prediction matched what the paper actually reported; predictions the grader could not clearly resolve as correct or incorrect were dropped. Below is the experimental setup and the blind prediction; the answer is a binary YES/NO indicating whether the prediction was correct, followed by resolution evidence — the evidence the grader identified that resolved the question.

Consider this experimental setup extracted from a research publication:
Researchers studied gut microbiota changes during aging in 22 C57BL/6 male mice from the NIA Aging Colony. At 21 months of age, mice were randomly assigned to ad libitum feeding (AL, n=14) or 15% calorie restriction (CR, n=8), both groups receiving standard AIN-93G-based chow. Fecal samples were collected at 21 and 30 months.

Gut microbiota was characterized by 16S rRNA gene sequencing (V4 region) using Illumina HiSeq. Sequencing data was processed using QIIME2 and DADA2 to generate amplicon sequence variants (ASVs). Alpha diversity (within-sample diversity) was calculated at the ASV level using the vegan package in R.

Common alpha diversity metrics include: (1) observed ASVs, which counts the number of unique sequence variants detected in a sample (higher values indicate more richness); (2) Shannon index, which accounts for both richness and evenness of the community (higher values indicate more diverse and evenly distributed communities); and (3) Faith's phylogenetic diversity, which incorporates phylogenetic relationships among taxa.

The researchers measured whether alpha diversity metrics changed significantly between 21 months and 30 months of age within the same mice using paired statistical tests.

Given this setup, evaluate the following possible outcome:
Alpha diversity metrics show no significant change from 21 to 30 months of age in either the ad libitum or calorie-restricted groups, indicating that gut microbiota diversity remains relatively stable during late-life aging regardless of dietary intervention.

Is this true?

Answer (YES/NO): NO